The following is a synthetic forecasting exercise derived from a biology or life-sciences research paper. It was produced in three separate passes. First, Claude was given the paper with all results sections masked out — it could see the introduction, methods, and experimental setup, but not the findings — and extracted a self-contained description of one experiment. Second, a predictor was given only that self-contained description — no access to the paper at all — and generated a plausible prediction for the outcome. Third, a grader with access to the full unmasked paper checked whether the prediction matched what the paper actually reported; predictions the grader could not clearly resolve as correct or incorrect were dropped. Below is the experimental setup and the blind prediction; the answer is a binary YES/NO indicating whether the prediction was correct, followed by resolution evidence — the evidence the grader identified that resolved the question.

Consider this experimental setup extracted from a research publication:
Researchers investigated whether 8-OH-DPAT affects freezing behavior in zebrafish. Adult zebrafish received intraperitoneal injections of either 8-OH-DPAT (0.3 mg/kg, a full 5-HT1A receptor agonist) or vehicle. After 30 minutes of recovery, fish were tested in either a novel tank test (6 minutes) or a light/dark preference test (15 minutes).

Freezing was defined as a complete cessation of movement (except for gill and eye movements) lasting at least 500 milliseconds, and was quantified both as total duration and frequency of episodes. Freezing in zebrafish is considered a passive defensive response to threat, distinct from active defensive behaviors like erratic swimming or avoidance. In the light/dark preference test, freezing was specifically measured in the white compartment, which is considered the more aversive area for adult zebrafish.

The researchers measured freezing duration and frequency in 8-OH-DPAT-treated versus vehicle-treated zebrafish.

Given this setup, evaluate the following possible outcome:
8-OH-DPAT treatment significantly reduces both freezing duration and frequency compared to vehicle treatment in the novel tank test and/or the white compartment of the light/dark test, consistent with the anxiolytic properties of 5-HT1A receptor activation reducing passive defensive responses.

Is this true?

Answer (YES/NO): NO